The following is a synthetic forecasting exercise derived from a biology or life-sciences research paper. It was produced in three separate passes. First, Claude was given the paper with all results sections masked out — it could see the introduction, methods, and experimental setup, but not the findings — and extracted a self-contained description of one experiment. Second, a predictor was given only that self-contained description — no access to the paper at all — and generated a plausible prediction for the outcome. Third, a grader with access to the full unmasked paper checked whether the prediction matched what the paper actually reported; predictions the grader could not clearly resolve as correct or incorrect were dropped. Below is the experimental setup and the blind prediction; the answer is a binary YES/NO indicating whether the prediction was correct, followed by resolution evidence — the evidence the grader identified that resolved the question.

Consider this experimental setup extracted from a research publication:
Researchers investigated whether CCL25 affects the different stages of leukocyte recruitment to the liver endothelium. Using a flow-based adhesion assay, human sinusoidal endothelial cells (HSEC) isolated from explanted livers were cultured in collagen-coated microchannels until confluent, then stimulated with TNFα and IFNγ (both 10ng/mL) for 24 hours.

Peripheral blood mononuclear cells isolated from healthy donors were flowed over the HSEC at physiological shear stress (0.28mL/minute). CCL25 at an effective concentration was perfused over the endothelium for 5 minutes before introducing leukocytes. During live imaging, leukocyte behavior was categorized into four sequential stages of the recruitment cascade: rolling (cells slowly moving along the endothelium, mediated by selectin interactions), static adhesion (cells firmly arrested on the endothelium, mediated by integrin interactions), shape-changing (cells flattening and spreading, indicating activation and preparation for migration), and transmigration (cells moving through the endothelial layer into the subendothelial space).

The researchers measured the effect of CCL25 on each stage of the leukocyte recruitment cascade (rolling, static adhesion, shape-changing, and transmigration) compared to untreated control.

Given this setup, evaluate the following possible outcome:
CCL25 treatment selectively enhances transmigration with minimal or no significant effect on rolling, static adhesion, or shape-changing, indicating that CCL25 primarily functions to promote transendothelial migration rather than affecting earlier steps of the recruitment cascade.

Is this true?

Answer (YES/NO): NO